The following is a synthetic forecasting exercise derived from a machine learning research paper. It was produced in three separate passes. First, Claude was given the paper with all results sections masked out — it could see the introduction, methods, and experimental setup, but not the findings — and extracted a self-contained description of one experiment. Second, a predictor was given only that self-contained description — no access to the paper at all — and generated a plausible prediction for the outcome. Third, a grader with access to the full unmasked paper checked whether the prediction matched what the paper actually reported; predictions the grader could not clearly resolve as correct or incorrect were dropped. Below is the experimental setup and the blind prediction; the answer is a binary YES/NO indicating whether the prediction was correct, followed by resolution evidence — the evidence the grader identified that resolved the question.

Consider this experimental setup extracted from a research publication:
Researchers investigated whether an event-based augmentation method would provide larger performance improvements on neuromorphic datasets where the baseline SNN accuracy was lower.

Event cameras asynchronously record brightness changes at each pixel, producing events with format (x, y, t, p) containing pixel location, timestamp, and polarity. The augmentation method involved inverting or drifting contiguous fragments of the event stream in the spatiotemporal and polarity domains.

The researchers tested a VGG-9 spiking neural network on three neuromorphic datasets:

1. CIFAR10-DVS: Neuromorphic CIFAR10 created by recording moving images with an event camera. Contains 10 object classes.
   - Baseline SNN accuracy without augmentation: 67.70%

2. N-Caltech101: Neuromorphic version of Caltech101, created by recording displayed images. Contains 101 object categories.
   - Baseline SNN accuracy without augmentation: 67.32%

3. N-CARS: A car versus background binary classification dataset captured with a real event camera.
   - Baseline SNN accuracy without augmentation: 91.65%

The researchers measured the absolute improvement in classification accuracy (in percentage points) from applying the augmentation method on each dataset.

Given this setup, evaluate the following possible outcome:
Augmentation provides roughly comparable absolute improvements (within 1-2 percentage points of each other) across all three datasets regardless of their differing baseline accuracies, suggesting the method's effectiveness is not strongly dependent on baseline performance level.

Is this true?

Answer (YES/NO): NO